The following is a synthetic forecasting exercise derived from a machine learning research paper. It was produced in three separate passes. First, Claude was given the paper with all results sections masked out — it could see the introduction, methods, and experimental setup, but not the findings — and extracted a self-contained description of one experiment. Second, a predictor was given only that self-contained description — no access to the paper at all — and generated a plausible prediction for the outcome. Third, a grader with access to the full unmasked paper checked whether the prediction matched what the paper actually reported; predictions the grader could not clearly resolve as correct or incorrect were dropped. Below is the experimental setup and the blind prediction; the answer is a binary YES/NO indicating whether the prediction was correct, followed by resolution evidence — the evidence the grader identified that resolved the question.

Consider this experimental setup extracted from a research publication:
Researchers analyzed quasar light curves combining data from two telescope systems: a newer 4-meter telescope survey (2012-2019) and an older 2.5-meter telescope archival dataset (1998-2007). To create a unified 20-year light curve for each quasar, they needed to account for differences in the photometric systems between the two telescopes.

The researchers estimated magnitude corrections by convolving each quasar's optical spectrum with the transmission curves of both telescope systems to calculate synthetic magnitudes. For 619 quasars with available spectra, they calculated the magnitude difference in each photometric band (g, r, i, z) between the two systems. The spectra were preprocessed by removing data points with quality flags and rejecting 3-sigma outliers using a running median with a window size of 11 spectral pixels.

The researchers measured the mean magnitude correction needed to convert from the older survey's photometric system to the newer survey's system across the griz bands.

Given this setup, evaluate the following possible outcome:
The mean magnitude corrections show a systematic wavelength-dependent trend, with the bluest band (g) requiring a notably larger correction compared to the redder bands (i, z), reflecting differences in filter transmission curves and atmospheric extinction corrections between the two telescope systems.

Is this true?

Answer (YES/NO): NO